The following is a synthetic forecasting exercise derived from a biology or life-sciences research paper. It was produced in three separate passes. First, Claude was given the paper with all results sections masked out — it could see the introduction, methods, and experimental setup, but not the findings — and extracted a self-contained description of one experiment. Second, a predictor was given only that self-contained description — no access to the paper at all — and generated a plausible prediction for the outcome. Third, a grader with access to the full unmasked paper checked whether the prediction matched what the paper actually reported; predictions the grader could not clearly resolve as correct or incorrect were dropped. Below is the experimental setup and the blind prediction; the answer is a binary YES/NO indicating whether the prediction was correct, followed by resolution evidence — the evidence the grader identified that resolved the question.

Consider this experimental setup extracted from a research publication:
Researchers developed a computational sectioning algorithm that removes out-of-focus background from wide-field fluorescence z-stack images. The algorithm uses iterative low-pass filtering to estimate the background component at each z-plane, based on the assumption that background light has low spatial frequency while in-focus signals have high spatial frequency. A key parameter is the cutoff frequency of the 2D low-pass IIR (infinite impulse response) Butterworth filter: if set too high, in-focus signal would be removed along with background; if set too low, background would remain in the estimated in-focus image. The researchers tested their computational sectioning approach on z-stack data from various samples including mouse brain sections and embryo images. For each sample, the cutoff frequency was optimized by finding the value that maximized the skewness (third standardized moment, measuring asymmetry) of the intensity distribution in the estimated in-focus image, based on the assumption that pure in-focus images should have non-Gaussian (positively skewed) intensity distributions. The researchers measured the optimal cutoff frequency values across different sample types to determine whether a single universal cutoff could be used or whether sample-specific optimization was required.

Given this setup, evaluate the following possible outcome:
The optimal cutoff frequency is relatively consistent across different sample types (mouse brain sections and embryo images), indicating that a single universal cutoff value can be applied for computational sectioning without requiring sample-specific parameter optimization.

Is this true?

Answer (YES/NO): YES